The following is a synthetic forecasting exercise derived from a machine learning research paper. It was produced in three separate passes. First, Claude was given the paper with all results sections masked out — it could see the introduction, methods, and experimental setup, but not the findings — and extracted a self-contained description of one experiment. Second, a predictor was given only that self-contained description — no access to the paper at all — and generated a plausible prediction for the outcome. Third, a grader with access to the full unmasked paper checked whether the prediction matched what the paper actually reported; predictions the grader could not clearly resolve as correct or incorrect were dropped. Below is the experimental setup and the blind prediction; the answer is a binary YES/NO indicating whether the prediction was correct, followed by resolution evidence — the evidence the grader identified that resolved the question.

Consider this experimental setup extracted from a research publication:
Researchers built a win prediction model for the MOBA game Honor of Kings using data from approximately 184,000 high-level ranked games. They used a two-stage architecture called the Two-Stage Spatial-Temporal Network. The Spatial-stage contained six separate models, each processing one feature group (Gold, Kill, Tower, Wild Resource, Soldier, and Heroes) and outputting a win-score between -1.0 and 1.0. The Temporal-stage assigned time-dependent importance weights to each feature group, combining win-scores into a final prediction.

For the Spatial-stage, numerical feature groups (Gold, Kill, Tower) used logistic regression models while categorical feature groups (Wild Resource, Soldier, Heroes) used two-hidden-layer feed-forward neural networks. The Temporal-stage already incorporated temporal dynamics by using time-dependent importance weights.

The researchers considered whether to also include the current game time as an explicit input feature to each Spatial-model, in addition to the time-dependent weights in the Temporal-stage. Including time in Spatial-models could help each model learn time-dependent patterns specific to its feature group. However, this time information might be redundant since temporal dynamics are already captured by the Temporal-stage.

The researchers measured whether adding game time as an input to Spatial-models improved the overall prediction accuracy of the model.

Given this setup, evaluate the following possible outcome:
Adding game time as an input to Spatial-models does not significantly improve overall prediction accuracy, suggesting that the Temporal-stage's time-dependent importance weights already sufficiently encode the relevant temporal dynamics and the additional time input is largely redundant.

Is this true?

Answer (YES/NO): NO